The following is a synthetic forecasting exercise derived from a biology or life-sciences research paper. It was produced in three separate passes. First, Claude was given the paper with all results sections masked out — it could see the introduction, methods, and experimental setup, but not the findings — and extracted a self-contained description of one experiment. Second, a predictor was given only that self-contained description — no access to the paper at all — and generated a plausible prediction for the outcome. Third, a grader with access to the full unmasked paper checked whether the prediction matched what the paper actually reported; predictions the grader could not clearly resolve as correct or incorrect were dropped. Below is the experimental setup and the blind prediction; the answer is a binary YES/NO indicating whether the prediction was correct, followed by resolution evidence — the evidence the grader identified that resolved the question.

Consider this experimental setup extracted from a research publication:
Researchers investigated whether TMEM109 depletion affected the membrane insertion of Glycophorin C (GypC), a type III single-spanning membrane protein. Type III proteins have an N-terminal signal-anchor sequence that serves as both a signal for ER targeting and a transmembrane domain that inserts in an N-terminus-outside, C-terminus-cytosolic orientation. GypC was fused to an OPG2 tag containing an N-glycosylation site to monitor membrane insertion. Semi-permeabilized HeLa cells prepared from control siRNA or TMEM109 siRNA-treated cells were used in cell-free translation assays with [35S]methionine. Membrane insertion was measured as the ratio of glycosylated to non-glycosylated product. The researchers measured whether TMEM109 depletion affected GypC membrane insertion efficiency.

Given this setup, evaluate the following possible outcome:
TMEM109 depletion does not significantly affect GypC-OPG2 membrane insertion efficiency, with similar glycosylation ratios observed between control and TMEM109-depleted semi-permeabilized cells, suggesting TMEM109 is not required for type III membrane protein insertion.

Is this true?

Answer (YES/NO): NO